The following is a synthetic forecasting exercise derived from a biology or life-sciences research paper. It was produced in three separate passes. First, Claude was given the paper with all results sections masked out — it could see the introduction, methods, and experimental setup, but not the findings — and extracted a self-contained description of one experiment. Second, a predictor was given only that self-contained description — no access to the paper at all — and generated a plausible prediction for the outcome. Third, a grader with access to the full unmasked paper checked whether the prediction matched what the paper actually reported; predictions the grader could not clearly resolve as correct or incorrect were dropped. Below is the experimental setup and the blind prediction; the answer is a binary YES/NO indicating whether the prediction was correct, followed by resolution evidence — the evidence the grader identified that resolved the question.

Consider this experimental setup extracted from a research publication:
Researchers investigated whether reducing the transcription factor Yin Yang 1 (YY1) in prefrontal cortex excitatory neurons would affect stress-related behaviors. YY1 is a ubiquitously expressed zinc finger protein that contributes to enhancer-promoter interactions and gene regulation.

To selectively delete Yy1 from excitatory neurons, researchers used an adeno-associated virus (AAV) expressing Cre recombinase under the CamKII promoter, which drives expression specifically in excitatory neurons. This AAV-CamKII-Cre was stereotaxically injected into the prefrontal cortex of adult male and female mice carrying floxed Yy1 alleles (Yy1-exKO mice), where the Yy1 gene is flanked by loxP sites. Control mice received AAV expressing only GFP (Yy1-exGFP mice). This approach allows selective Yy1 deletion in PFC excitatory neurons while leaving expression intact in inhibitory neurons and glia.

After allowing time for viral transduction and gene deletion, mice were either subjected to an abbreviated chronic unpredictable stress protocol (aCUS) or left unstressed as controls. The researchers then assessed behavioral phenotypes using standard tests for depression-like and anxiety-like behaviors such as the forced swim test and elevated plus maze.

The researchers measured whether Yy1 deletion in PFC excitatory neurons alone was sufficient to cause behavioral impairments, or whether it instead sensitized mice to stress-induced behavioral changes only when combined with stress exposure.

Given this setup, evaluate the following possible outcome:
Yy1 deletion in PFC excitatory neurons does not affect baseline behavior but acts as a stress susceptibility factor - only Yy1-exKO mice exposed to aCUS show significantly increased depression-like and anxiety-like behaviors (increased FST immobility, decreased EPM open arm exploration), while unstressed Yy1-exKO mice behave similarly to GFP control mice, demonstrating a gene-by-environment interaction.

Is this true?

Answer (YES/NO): YES